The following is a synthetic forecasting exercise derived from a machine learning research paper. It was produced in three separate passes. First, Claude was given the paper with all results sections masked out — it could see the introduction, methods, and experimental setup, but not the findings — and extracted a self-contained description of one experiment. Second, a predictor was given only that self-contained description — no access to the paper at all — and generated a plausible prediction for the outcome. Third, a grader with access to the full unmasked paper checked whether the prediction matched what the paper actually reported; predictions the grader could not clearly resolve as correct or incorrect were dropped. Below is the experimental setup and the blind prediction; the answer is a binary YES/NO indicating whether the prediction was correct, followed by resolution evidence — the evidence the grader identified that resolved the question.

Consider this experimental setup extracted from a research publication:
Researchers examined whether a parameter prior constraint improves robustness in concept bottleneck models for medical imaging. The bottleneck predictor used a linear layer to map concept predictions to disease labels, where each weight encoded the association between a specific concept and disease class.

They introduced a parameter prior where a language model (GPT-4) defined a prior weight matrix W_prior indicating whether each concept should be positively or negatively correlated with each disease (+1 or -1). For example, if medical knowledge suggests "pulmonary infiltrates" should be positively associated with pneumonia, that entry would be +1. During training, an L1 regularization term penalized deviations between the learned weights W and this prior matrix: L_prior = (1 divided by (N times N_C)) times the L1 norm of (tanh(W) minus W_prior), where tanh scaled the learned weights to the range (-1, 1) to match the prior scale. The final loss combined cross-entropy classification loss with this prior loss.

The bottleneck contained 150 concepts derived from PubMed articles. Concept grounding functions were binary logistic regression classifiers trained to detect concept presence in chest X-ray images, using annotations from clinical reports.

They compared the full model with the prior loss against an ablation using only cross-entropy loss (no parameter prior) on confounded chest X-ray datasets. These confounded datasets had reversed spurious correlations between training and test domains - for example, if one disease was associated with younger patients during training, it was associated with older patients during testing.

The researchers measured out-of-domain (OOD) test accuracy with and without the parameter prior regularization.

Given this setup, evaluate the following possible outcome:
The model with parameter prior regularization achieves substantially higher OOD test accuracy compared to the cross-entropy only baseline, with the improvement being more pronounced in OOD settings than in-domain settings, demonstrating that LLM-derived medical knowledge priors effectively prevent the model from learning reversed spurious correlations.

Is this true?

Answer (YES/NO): NO